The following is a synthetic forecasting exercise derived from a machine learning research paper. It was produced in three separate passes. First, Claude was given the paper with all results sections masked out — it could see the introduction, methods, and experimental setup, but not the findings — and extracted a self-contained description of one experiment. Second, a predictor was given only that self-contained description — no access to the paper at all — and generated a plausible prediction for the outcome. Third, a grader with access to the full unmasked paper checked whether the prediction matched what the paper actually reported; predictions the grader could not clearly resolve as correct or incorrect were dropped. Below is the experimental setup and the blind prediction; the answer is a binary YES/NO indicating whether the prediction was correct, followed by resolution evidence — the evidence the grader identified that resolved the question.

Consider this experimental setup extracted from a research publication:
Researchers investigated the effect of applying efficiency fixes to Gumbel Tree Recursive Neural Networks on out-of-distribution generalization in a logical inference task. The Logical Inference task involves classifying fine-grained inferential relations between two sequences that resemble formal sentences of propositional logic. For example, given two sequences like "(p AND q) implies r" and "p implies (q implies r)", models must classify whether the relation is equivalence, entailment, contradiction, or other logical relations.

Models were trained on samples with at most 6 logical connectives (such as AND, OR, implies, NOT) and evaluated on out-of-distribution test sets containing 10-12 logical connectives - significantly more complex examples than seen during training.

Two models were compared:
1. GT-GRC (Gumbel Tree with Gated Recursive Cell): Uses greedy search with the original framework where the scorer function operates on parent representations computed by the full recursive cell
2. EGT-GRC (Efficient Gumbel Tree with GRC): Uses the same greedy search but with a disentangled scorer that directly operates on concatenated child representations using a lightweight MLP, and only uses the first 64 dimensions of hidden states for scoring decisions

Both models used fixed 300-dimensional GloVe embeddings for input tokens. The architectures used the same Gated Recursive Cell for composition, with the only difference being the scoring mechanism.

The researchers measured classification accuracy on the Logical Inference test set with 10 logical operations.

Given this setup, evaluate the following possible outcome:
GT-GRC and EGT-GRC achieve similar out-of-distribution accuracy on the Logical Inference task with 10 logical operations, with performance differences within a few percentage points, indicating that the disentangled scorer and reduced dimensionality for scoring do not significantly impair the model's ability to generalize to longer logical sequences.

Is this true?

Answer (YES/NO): NO